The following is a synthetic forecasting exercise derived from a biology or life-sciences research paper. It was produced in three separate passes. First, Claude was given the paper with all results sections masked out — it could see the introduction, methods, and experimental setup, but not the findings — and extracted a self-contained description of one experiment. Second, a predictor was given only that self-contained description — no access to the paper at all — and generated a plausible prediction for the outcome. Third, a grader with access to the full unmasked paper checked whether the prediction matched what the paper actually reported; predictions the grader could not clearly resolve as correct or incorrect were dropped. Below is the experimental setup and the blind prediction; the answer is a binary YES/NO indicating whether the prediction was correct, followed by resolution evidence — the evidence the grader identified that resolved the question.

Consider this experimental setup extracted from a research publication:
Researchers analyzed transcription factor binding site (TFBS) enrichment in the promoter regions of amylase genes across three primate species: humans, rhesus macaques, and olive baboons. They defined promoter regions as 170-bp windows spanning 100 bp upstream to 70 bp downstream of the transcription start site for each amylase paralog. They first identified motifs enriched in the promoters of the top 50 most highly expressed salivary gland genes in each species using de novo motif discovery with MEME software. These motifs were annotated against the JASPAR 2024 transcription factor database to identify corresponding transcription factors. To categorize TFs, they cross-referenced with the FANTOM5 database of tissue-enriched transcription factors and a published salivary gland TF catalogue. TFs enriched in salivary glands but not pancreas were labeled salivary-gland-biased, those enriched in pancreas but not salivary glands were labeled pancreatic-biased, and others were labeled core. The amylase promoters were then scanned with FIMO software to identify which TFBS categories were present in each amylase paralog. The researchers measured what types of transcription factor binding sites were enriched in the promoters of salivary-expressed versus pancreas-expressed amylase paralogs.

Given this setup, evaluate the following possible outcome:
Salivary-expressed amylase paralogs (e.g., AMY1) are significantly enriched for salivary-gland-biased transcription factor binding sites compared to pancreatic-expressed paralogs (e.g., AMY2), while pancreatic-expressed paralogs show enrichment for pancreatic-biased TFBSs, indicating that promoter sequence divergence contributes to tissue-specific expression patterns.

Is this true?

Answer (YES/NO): NO